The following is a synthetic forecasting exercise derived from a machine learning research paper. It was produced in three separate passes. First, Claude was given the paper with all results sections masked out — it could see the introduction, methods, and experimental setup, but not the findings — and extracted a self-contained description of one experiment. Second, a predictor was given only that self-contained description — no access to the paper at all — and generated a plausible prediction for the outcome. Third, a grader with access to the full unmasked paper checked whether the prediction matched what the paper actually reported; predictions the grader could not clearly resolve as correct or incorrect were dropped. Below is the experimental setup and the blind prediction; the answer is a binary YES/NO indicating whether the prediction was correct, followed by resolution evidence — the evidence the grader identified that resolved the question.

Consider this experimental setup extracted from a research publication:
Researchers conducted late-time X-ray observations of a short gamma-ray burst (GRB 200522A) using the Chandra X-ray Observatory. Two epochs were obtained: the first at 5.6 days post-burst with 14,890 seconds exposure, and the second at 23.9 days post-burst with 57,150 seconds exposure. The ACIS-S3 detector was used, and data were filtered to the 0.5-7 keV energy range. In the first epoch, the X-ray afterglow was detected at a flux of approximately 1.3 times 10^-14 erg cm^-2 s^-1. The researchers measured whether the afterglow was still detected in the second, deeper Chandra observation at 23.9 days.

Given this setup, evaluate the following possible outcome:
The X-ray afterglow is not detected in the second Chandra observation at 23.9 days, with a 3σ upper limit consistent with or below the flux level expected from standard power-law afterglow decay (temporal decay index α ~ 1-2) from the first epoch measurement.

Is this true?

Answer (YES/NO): YES